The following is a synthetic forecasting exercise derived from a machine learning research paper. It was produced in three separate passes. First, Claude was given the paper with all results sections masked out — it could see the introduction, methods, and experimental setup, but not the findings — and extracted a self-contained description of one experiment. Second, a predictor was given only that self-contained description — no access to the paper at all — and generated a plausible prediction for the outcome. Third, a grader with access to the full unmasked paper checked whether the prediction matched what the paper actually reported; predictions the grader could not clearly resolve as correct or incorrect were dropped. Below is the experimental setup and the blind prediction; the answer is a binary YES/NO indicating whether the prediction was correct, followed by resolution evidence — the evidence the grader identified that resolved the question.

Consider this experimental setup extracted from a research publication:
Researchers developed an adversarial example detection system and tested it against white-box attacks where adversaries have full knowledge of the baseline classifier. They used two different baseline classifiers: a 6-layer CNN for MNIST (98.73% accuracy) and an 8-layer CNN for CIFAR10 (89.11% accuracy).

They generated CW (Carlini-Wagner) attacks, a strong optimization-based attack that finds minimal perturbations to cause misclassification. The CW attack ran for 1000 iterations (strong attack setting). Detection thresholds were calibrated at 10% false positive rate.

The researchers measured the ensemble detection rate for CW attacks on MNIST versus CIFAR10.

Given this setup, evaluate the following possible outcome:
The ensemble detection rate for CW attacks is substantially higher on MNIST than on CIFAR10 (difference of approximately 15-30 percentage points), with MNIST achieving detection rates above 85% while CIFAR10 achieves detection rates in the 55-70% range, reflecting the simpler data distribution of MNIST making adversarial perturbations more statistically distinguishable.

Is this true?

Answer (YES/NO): NO